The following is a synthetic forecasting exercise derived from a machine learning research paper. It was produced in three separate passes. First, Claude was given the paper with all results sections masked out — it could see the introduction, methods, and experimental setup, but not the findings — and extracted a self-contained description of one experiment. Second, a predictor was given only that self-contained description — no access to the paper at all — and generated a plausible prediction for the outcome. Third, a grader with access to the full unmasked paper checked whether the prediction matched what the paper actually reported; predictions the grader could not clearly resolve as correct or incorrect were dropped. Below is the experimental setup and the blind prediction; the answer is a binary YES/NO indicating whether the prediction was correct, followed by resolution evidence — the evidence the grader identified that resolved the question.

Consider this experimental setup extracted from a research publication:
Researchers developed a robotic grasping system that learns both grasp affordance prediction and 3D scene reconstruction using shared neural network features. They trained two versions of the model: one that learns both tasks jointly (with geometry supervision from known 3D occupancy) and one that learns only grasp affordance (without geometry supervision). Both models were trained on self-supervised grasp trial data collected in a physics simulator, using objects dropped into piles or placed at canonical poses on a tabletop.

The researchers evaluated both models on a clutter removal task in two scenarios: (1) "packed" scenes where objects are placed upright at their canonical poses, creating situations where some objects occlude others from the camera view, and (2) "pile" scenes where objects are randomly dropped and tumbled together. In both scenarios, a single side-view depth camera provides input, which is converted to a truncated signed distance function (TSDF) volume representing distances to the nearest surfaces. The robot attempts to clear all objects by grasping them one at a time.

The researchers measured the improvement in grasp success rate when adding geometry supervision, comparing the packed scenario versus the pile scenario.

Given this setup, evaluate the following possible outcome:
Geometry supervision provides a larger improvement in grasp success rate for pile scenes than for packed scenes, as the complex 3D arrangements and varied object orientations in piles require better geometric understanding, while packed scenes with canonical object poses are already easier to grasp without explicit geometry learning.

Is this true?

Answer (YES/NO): NO